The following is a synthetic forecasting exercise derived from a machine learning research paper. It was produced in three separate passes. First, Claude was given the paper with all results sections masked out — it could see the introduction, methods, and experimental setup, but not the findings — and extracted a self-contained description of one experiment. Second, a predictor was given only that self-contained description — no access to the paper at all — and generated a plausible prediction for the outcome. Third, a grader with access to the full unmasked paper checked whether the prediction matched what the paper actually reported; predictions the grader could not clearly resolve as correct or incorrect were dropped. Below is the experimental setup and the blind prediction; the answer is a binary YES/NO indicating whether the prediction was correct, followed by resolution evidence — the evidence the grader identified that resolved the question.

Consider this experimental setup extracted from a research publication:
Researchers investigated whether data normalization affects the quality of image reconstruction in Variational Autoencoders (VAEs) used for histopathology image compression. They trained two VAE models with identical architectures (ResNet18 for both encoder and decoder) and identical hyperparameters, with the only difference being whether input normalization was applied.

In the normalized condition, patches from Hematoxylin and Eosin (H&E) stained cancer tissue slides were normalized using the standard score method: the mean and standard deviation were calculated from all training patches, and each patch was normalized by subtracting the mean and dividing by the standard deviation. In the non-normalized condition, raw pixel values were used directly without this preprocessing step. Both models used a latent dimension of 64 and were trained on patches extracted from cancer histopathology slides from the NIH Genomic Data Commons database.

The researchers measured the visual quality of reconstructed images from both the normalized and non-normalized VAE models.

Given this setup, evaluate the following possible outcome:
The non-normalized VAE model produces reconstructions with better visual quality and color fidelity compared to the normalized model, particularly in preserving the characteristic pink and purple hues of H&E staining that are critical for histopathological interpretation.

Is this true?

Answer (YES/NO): NO